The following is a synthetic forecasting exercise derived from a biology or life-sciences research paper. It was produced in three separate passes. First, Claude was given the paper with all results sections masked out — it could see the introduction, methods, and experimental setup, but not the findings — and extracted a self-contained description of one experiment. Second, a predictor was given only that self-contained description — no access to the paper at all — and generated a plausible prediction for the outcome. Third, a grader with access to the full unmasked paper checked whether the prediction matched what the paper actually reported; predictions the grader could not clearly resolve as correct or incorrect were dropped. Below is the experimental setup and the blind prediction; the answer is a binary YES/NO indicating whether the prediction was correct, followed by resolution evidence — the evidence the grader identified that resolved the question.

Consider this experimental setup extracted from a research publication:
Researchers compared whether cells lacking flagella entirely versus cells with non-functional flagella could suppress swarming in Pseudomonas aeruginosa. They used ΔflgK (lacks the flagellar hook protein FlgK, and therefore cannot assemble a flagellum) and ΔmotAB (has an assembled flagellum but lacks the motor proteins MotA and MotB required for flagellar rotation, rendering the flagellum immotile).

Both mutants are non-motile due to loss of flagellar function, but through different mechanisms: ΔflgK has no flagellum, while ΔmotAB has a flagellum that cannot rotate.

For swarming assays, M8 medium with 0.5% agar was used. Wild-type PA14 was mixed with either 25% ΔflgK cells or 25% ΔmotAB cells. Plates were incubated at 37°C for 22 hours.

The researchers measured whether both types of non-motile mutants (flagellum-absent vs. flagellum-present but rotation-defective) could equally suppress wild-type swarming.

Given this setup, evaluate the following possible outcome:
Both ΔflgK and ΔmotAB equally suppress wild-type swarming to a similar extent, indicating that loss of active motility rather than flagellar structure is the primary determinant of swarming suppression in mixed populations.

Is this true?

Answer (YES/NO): NO